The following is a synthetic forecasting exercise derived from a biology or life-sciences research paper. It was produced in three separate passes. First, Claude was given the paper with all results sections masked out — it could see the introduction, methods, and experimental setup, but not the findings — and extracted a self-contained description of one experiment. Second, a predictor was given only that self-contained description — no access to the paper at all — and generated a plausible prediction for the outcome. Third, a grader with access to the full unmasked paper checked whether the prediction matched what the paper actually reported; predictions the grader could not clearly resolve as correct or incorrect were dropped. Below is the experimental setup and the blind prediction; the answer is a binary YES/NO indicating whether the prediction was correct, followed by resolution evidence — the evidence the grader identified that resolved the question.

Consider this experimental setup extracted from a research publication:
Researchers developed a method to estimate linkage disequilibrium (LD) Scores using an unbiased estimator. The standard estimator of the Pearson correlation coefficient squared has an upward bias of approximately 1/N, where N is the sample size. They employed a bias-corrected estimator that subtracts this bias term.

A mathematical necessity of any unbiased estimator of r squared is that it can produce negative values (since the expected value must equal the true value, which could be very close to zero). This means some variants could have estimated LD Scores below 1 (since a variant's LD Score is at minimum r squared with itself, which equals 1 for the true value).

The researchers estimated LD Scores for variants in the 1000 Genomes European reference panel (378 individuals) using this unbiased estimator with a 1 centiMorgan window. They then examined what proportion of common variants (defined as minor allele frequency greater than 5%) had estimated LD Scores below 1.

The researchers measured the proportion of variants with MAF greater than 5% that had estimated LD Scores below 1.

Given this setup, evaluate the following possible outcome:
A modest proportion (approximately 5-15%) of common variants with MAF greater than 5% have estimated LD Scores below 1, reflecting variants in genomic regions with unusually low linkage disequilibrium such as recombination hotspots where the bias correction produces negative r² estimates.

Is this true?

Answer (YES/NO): NO